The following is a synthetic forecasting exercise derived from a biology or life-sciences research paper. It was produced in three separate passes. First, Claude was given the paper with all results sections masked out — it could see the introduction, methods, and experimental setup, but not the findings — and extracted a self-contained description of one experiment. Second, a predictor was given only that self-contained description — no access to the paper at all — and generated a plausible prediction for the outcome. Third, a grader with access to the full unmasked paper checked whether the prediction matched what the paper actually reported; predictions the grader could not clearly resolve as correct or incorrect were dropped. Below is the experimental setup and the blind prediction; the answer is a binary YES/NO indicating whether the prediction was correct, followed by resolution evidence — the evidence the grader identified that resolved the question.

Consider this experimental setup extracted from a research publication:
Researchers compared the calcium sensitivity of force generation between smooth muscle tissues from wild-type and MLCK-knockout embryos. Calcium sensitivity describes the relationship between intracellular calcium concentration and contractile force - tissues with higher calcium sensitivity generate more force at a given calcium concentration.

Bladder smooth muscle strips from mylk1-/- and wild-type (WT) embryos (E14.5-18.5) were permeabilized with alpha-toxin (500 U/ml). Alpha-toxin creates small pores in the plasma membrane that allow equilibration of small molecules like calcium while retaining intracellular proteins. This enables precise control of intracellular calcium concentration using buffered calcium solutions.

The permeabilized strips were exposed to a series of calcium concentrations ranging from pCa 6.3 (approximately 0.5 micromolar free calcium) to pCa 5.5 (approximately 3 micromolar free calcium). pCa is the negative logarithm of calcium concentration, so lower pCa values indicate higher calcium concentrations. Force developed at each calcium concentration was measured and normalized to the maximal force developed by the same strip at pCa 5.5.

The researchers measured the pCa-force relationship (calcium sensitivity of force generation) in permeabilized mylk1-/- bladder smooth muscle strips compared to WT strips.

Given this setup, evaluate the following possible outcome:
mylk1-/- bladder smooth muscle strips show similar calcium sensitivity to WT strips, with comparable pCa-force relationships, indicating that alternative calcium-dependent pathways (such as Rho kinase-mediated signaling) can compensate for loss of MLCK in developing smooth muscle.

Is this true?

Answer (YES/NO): NO